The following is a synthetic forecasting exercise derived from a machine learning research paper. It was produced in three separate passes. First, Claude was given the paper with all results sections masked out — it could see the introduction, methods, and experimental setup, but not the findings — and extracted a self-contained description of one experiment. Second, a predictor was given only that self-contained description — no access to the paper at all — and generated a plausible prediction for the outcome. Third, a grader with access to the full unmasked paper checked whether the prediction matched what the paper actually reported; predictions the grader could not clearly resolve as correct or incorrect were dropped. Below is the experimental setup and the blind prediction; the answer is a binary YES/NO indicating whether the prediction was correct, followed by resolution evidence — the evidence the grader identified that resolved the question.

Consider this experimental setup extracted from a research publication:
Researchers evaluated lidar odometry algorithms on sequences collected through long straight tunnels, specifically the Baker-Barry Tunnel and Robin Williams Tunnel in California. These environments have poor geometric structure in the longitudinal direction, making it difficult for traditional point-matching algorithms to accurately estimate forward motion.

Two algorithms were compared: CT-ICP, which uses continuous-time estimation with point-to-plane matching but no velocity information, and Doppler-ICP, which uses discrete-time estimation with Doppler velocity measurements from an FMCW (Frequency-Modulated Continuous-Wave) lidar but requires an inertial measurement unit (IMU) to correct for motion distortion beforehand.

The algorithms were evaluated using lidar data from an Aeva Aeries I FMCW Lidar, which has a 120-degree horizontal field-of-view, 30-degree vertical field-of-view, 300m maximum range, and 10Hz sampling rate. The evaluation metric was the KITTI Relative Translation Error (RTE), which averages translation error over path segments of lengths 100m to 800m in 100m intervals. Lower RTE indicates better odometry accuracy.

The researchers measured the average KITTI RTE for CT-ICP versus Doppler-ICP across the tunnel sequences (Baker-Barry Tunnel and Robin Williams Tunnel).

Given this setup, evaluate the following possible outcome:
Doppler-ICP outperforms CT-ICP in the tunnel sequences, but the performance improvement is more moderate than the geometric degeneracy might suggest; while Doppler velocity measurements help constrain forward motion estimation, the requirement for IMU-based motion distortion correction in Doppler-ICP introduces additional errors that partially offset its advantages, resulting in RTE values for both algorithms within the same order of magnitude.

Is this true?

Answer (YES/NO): NO